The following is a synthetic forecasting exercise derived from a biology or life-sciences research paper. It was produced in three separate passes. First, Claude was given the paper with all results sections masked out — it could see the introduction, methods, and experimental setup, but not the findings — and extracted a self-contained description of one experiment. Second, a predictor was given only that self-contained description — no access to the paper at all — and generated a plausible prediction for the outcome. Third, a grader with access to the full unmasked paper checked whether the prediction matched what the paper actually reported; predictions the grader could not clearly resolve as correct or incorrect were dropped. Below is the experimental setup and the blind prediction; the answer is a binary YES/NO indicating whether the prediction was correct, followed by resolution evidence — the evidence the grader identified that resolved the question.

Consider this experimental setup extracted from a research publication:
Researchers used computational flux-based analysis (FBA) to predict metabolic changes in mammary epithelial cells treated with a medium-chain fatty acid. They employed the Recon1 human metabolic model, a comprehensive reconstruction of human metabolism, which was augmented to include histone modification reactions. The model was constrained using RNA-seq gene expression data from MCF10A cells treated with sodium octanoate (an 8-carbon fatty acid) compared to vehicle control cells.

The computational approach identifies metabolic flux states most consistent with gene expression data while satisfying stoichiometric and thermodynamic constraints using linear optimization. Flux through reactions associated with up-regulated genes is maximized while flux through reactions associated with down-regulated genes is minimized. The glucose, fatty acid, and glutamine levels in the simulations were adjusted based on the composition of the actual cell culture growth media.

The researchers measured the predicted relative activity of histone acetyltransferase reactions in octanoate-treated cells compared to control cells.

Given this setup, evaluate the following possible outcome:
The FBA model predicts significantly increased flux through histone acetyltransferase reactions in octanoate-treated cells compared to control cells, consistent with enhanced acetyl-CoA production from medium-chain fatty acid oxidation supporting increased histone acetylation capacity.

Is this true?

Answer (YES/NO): NO